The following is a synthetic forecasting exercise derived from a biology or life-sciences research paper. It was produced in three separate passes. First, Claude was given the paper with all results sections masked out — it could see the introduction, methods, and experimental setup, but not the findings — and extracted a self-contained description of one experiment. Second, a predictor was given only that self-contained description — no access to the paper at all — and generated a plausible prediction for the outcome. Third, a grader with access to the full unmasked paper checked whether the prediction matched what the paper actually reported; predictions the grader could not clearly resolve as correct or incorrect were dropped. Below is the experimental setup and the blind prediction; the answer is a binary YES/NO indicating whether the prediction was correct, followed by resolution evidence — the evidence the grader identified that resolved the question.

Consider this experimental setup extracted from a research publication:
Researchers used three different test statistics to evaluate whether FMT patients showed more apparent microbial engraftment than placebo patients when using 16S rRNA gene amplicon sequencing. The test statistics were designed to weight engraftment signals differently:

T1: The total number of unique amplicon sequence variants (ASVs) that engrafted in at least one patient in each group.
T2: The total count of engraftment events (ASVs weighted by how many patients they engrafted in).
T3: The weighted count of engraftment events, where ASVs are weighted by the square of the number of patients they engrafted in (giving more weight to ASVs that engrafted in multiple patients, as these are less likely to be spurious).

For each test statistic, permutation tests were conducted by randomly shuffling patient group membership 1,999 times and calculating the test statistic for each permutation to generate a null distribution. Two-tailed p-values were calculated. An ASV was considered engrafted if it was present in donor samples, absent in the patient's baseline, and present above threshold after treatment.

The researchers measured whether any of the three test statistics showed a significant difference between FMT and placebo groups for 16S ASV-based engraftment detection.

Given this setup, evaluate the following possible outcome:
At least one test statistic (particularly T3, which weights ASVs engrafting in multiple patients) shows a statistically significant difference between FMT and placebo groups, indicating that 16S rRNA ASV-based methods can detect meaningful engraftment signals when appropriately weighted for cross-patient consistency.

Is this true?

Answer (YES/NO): YES